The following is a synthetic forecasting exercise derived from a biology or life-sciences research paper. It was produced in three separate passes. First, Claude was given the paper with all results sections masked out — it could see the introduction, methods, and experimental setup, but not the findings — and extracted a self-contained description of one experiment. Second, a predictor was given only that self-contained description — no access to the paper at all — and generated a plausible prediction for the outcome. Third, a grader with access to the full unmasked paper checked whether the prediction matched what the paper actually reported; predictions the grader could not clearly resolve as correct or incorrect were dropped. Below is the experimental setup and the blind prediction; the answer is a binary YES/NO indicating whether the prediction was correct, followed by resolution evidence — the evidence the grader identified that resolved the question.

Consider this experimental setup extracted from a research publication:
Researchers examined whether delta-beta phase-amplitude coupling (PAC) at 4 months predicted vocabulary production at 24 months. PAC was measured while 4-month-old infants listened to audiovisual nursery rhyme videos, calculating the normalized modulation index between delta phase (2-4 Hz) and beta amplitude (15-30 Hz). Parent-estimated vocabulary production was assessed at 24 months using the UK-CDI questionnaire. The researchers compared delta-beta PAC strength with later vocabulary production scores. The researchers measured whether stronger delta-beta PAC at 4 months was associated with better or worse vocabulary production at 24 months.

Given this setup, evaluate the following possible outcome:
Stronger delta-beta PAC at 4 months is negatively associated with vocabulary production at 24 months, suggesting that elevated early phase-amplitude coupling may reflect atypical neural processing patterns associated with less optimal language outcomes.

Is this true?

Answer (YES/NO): YES